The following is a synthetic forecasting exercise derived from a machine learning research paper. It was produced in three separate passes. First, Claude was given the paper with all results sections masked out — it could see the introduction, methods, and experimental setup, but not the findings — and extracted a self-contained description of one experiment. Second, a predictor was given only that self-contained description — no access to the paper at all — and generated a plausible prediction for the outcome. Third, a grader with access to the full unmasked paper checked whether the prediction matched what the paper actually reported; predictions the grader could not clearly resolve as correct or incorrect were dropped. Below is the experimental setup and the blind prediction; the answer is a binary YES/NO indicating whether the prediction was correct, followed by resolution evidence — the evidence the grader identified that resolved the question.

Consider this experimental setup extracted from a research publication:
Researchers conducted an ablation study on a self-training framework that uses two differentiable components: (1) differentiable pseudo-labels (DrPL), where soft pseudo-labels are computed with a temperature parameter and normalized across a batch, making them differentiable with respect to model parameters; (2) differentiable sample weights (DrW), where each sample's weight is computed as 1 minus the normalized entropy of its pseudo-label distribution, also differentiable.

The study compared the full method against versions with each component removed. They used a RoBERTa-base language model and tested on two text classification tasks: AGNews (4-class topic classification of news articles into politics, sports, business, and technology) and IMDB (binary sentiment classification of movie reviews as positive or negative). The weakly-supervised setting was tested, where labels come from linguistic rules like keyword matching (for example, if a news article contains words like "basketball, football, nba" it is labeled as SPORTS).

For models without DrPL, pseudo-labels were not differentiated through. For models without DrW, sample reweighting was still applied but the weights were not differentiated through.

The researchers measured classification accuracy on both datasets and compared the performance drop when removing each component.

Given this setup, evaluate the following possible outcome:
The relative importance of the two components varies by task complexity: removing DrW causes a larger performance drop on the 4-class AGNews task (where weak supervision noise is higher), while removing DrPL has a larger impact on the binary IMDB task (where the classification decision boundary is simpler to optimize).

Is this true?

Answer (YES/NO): NO